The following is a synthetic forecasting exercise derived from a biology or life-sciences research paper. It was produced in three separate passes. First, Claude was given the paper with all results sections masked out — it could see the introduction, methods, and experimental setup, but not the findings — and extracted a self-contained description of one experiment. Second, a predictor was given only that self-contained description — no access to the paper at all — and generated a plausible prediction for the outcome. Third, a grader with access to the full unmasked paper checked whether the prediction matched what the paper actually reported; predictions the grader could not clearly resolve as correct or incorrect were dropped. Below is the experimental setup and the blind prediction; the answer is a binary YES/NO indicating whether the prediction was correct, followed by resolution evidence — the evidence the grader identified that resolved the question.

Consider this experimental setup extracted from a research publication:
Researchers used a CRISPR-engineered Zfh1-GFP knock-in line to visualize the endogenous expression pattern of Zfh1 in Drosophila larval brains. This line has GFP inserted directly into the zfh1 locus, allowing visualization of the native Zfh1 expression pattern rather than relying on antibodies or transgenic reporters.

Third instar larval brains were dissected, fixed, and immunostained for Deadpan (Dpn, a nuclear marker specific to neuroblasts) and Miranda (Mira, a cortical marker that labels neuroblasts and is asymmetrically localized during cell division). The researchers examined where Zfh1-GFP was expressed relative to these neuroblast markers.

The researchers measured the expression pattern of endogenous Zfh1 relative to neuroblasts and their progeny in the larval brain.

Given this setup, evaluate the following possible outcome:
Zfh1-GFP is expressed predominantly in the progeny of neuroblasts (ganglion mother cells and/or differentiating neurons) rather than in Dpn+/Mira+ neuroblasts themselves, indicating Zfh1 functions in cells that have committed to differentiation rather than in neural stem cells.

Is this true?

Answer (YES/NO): YES